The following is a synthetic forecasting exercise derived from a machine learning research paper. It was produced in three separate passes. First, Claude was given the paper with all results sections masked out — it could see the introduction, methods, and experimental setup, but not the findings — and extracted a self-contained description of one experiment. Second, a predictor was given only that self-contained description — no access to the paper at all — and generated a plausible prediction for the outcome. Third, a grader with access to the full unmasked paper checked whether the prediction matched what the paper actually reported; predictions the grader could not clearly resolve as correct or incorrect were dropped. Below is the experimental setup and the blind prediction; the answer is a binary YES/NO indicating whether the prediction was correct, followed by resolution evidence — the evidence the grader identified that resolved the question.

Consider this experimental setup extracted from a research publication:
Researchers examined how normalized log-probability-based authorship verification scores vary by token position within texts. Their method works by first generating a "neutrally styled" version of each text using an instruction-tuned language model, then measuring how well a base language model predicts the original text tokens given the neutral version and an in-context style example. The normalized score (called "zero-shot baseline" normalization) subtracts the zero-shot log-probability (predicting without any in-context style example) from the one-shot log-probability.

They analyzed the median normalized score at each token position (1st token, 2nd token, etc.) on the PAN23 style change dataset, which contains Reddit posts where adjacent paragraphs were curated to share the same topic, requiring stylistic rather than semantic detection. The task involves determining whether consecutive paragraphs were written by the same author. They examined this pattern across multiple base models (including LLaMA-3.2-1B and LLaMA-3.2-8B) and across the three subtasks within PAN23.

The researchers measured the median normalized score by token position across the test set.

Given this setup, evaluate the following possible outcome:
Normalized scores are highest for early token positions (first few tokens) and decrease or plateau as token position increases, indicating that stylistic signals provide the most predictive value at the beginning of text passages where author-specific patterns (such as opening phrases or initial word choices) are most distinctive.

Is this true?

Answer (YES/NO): NO